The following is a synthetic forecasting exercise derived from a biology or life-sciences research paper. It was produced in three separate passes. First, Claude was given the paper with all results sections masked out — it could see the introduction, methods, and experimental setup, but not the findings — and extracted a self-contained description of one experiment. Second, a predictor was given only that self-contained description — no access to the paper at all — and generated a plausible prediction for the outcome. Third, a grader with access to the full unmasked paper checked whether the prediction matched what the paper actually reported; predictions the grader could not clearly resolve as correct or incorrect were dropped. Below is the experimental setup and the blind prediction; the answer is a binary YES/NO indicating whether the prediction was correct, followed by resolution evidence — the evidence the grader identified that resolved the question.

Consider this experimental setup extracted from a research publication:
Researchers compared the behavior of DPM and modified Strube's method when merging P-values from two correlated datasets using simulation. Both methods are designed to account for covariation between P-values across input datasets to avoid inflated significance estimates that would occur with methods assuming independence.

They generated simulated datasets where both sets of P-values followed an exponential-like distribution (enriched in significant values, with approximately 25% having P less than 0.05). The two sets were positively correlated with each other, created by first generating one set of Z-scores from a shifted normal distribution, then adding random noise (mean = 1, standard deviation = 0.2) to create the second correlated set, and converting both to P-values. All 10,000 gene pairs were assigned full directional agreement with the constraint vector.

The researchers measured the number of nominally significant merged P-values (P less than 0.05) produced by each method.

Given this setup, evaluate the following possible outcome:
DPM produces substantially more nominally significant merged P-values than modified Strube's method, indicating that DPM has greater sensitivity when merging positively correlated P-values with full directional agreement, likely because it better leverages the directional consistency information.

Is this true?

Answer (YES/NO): NO